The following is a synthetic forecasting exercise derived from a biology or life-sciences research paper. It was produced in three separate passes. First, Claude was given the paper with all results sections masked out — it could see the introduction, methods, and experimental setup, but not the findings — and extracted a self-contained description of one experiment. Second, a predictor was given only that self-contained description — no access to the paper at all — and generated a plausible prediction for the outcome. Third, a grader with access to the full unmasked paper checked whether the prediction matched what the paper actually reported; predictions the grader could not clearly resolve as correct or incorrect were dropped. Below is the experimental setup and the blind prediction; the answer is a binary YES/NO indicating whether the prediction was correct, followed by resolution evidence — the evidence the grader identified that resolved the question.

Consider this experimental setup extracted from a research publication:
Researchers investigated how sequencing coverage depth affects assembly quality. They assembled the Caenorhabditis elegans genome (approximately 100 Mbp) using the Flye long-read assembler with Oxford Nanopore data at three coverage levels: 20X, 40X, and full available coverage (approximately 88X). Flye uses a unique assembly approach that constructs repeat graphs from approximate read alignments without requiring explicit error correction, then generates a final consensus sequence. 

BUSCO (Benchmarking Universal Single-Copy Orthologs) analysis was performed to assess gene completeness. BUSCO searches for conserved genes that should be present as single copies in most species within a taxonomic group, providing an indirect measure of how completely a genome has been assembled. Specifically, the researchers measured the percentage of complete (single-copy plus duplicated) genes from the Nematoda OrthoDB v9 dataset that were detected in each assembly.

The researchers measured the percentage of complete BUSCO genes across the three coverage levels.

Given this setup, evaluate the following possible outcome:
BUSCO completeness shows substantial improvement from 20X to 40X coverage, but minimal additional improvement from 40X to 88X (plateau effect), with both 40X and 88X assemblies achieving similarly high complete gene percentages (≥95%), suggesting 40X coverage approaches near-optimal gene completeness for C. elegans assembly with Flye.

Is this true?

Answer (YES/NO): NO